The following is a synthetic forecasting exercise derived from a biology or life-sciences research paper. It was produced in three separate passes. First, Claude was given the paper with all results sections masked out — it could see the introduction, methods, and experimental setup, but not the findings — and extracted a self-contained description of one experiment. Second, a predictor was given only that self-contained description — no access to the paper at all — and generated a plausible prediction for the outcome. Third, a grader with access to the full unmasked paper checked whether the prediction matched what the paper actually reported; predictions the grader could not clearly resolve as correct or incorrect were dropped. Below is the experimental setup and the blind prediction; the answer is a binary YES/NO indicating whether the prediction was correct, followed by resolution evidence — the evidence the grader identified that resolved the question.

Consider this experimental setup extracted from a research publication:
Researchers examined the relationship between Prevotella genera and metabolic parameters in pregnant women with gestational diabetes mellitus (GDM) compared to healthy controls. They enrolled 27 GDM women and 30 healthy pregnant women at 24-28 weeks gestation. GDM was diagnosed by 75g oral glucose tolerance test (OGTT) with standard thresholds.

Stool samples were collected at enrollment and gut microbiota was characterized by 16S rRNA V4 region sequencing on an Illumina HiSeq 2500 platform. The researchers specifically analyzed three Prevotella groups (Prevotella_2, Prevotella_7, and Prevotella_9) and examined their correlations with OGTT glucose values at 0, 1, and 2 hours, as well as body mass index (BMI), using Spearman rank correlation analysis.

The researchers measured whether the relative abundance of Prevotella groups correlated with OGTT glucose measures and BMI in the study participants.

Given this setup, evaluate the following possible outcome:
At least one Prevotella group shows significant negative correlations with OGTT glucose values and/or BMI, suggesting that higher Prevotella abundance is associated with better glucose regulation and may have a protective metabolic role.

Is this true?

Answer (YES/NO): YES